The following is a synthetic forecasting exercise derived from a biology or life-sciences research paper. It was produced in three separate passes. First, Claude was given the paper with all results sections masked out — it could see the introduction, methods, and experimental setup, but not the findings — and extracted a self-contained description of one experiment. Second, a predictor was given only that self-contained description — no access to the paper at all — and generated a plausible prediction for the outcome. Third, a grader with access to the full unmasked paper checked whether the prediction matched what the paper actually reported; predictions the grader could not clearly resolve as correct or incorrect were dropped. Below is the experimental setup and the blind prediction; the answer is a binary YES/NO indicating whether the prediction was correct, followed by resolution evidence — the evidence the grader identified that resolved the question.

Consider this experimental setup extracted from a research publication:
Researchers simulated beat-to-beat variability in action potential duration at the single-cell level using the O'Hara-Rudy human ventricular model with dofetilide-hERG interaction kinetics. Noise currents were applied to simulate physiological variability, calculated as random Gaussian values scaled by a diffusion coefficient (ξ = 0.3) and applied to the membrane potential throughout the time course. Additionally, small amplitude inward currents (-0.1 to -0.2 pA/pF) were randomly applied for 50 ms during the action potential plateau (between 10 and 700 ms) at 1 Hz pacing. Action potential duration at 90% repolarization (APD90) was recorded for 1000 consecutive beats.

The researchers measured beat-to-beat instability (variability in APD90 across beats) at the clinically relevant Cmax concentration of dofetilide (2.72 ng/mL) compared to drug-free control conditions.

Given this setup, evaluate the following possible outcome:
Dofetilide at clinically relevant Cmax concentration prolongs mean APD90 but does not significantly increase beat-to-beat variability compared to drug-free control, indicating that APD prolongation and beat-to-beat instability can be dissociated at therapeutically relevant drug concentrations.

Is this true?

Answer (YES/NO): NO